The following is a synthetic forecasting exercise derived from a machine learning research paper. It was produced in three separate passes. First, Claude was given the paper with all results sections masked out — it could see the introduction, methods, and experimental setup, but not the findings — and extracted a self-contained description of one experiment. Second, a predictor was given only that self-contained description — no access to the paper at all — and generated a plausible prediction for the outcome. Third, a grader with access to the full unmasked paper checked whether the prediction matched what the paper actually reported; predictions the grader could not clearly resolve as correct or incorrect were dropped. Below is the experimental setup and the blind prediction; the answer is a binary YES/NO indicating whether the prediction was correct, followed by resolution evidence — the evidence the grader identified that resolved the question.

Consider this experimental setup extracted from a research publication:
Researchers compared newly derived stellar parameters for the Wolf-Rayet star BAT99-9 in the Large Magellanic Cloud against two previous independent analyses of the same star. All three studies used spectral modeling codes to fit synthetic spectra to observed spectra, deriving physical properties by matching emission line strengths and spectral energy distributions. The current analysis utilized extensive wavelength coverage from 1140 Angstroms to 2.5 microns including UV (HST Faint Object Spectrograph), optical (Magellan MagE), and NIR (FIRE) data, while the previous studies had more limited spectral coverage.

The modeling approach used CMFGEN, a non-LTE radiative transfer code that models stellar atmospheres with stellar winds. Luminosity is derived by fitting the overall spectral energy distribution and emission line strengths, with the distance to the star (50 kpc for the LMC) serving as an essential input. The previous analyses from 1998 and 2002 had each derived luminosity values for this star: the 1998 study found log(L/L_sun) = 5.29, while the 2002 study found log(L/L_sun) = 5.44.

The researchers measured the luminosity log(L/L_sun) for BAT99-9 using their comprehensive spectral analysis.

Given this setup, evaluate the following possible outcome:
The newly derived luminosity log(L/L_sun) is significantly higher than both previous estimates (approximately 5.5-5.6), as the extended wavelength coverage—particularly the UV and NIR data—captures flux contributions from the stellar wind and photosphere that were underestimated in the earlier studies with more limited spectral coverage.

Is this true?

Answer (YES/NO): NO